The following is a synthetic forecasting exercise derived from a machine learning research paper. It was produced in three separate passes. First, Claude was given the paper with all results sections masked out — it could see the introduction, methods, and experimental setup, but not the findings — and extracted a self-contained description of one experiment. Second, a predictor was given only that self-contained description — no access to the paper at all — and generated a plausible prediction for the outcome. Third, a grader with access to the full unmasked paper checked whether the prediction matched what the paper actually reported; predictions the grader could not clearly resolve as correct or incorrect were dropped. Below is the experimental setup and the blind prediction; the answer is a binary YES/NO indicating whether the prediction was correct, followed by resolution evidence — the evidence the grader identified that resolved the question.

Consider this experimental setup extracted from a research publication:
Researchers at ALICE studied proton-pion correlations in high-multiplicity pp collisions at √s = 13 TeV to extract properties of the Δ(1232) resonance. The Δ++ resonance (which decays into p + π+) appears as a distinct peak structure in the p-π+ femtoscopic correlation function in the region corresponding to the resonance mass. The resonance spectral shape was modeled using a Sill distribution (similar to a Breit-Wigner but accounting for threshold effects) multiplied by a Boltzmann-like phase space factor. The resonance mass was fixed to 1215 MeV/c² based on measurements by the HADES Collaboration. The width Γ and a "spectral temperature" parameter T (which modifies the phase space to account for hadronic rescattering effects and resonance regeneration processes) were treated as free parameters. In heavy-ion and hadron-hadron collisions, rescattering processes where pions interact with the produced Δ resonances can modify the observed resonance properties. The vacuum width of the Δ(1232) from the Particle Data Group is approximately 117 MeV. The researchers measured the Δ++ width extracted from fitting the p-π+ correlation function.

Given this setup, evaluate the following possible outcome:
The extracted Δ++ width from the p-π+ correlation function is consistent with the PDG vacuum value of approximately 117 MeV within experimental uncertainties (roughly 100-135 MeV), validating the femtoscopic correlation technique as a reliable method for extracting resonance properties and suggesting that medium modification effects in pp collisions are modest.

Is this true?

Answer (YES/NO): NO